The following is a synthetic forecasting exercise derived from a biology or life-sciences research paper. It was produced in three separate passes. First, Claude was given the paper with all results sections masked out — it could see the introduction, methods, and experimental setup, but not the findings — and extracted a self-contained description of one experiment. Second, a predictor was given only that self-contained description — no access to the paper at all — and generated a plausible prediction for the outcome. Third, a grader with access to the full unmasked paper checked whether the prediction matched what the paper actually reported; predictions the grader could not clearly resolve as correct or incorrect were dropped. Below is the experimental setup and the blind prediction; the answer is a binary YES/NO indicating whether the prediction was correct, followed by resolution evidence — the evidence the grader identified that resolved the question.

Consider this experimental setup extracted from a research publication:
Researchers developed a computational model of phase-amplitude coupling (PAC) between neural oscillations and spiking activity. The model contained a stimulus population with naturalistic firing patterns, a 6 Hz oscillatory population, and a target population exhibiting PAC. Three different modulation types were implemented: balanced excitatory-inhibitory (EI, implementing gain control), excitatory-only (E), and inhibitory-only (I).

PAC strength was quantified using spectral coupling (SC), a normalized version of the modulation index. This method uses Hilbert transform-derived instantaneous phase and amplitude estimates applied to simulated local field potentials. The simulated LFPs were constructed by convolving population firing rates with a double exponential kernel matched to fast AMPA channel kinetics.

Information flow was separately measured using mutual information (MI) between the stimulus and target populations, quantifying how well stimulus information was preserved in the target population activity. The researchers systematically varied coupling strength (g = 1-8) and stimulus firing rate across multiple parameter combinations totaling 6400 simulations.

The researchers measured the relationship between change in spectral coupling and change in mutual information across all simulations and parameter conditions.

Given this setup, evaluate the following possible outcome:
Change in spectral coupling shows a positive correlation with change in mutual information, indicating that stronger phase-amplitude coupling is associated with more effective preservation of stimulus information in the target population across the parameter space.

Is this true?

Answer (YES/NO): NO